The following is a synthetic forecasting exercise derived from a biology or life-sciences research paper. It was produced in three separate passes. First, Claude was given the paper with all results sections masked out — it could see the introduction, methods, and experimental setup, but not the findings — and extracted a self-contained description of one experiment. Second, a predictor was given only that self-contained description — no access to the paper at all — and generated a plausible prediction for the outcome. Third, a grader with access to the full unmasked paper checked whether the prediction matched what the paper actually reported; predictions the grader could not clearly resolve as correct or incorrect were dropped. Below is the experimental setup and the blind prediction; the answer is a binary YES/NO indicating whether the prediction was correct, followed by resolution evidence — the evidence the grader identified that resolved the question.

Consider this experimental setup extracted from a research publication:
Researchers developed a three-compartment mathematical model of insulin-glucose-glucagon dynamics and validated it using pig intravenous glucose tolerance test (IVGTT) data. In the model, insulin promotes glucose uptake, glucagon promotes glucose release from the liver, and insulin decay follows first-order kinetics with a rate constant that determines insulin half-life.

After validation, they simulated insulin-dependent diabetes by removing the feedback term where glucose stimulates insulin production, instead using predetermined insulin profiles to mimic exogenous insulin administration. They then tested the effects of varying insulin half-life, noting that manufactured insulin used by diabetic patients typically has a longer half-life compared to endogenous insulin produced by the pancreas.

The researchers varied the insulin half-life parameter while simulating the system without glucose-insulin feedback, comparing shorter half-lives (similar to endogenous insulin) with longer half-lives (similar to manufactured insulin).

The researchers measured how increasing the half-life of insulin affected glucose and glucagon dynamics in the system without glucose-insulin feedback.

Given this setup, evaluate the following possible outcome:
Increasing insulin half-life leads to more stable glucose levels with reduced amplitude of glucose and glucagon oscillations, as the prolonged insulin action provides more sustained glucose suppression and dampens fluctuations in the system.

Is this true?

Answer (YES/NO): NO